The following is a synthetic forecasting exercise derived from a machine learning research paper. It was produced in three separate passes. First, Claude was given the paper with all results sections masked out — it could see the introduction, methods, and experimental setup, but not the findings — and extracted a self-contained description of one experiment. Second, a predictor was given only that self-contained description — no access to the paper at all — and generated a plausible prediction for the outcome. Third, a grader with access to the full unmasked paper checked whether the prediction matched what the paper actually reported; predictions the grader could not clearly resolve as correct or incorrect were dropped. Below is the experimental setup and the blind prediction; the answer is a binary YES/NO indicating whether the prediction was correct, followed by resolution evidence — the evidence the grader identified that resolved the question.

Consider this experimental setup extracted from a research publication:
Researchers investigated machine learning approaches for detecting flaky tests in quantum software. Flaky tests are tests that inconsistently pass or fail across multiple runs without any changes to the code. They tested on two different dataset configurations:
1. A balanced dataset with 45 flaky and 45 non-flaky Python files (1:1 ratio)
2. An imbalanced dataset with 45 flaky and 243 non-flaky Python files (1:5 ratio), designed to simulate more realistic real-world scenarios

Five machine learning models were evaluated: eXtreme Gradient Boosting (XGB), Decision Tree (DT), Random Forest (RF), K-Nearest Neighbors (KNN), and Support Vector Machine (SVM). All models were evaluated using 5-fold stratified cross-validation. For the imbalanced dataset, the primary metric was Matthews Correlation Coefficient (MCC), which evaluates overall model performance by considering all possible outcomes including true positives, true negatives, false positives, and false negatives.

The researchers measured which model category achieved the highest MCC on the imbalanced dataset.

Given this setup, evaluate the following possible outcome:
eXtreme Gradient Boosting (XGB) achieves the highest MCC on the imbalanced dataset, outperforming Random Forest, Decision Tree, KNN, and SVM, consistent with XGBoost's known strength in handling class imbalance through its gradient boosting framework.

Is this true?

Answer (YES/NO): NO